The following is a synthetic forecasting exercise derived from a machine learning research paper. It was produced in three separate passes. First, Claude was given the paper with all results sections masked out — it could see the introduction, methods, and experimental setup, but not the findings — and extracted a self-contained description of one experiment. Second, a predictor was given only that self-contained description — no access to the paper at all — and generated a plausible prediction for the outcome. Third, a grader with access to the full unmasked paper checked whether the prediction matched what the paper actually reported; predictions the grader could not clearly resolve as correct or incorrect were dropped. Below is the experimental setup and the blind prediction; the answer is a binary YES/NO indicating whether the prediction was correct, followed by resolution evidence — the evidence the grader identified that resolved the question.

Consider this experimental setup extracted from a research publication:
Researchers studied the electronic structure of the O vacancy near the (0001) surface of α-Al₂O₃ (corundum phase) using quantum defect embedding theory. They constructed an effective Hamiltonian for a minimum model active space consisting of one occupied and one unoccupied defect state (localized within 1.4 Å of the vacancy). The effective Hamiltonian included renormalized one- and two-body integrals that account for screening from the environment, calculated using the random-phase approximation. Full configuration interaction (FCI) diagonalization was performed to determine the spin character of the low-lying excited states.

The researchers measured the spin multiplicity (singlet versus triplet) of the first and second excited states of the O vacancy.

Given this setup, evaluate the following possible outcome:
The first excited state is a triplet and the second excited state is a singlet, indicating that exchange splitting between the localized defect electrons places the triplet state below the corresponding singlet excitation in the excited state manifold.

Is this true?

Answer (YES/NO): YES